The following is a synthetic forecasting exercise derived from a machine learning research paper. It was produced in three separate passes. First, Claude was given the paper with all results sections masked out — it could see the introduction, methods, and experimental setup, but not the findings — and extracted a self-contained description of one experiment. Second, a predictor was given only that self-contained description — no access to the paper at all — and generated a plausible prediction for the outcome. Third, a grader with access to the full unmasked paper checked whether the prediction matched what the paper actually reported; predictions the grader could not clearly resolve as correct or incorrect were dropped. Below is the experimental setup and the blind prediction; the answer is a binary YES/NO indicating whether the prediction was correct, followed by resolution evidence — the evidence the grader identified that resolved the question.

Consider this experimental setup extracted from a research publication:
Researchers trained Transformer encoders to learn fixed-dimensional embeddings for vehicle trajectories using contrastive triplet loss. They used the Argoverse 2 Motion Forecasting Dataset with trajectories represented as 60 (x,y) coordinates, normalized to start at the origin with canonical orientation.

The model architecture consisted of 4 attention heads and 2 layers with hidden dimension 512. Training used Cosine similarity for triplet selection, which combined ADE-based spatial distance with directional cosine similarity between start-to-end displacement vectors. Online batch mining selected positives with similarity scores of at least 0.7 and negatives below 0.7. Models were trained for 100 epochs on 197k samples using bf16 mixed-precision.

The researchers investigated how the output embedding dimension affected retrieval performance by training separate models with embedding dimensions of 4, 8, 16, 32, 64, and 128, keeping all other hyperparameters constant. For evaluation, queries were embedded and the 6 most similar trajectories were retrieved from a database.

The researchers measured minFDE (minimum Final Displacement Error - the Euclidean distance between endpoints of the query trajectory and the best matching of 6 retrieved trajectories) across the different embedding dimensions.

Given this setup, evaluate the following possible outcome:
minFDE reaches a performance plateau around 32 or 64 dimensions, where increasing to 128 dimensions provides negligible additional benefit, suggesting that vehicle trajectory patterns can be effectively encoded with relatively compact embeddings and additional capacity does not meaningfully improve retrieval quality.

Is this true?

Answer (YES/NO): NO